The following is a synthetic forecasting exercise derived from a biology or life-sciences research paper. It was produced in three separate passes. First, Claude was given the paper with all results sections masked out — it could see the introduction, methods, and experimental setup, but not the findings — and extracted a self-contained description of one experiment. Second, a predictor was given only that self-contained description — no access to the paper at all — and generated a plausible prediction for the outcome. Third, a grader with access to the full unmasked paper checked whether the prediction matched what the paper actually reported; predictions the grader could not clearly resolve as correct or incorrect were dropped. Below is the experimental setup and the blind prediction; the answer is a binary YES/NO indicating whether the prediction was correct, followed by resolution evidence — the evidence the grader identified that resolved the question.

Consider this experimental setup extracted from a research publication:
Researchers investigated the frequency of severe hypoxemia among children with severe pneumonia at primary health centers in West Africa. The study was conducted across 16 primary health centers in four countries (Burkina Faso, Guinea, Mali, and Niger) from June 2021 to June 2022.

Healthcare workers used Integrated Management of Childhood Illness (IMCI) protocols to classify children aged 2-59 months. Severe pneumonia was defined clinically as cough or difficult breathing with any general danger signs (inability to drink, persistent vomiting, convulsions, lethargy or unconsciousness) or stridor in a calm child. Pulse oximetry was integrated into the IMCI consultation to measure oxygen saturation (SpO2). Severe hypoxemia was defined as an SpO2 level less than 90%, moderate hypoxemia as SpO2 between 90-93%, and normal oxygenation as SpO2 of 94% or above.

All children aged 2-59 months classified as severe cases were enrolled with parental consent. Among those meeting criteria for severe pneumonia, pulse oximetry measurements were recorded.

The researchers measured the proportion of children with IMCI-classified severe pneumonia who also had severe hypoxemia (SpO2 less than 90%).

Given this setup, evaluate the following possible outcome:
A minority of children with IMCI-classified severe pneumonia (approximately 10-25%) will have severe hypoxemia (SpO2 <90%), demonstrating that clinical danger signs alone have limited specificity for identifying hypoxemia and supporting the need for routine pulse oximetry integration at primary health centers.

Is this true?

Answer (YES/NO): NO